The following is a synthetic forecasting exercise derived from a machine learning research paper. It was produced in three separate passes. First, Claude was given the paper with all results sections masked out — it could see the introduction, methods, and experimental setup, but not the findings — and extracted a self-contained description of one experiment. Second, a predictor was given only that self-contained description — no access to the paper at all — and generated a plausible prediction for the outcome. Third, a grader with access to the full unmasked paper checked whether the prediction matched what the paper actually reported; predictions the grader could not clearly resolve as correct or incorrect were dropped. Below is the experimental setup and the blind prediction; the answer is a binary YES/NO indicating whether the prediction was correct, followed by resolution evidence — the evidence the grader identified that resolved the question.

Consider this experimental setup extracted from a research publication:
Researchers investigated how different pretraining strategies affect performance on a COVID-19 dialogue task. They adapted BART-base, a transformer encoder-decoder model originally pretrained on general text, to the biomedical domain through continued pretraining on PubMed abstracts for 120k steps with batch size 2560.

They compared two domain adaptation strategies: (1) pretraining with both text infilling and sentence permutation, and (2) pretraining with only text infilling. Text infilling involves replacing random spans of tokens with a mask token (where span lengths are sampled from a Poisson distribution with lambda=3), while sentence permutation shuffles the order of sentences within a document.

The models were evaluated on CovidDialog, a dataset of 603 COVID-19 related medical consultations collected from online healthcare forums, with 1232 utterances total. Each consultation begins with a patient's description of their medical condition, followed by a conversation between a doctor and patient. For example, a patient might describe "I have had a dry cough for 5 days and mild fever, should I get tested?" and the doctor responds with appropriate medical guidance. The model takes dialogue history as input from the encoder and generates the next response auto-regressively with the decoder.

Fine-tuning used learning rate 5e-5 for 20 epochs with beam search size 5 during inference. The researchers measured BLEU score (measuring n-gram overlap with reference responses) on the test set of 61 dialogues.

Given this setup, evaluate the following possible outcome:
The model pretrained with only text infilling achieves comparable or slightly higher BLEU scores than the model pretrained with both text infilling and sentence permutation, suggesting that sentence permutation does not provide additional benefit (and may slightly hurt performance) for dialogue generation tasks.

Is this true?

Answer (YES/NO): NO